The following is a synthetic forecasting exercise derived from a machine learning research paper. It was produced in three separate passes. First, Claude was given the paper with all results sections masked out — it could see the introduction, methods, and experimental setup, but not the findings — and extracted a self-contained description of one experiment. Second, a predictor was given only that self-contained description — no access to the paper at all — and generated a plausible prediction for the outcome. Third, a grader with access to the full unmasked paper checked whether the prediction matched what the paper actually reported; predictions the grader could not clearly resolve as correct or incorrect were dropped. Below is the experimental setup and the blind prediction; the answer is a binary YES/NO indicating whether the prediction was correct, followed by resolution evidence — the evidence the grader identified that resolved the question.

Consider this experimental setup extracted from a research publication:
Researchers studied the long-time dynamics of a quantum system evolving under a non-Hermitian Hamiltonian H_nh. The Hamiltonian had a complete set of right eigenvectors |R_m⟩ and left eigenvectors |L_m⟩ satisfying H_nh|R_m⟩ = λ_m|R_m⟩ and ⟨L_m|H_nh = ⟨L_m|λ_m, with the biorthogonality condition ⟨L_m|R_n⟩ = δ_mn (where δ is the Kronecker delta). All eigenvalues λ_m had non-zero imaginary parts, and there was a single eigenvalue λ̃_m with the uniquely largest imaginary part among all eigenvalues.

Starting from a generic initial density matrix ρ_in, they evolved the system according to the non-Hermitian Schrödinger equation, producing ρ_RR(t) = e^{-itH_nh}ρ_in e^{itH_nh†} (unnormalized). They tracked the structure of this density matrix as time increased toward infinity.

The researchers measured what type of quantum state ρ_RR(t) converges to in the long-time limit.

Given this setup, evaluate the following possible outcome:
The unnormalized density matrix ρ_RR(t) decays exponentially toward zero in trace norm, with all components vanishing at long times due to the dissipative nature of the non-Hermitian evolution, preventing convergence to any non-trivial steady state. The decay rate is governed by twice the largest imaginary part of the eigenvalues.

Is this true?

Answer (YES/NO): NO